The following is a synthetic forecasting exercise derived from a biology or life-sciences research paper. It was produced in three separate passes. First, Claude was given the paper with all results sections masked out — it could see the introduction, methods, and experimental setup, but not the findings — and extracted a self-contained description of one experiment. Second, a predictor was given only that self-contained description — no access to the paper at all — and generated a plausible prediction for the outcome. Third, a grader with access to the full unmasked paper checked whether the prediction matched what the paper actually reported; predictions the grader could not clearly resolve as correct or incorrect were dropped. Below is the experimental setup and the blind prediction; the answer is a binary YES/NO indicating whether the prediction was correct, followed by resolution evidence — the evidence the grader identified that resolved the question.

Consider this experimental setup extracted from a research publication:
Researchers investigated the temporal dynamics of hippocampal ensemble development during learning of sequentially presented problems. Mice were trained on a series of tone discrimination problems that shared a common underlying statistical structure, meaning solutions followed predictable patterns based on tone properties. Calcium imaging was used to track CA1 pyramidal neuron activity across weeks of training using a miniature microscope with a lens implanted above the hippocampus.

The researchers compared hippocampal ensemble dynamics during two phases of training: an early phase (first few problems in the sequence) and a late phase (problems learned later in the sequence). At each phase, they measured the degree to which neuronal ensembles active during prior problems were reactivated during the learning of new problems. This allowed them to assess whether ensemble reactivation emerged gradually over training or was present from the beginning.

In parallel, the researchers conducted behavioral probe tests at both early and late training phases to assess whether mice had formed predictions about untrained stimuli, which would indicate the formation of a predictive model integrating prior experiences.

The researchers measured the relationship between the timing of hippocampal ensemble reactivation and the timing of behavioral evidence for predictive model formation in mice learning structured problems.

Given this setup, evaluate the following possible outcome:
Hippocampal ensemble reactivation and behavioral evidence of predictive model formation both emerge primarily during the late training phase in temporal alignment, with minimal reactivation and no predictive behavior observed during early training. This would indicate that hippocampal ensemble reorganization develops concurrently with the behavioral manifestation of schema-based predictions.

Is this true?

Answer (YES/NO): NO